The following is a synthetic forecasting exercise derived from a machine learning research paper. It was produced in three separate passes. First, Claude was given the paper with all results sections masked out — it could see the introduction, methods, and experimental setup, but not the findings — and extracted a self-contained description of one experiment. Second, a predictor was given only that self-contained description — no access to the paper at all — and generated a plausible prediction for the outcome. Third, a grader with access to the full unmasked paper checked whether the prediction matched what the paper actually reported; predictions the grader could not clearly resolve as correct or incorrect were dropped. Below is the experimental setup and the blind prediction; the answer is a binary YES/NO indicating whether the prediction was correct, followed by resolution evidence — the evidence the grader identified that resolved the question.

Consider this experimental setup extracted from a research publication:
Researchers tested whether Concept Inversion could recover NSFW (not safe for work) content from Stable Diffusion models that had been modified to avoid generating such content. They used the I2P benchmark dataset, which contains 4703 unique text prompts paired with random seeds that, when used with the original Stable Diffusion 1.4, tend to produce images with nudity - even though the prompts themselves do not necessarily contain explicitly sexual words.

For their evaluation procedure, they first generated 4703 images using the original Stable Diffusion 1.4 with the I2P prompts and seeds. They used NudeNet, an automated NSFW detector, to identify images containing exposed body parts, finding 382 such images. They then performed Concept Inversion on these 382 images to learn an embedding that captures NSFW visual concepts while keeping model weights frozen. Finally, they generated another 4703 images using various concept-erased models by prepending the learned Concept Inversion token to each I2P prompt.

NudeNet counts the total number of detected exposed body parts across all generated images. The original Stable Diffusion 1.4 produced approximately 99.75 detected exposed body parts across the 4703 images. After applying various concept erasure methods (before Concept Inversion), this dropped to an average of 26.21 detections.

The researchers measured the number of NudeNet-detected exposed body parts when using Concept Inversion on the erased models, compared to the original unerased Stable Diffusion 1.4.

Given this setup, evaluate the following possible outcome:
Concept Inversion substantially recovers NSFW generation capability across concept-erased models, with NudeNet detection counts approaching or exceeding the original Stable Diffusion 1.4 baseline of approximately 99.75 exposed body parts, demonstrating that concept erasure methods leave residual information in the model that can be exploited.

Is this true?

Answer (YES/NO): YES